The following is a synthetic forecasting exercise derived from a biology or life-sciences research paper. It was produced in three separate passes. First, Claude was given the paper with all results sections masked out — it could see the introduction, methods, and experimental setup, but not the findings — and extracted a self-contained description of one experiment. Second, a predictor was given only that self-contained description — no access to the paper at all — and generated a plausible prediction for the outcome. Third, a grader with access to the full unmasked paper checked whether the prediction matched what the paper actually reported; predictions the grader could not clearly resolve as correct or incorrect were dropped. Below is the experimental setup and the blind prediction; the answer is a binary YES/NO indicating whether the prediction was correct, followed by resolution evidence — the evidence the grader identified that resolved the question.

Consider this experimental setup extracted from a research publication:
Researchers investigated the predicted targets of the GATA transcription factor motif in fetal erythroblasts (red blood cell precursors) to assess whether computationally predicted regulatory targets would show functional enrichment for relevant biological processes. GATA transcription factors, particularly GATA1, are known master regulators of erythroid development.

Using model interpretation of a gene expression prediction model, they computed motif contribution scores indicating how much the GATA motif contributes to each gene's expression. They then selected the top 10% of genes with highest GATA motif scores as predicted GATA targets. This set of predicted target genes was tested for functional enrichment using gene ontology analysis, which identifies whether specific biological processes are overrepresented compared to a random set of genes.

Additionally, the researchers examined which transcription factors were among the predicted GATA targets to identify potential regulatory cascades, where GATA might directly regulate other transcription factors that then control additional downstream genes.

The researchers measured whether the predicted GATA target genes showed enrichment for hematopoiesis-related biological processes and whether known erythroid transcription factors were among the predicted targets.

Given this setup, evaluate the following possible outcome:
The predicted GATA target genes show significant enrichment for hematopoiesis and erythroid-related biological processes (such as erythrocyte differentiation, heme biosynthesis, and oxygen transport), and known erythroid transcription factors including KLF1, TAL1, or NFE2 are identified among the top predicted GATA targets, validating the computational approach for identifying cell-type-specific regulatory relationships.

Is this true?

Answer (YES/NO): YES